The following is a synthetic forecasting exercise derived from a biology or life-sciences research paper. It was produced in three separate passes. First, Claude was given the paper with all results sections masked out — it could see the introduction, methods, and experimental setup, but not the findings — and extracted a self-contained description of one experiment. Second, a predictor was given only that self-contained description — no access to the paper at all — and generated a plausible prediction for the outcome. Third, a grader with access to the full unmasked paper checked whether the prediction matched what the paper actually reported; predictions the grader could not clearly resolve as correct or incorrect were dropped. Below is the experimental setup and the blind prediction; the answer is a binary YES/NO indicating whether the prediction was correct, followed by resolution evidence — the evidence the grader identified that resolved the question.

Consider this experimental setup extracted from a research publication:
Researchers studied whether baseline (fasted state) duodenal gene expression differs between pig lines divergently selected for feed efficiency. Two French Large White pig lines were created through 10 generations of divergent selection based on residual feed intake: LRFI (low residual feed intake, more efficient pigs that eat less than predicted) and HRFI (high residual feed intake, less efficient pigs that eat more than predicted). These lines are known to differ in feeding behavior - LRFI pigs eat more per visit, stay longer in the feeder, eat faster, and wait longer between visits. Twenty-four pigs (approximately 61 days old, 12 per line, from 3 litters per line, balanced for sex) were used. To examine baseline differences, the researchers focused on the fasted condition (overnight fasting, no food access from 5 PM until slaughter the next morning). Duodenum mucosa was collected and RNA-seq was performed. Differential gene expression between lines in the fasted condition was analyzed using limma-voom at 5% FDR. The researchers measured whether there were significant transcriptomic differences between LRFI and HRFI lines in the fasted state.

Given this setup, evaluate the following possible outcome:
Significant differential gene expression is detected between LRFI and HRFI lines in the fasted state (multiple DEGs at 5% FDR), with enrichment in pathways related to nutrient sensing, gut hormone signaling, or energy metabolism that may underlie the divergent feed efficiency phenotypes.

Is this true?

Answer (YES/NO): NO